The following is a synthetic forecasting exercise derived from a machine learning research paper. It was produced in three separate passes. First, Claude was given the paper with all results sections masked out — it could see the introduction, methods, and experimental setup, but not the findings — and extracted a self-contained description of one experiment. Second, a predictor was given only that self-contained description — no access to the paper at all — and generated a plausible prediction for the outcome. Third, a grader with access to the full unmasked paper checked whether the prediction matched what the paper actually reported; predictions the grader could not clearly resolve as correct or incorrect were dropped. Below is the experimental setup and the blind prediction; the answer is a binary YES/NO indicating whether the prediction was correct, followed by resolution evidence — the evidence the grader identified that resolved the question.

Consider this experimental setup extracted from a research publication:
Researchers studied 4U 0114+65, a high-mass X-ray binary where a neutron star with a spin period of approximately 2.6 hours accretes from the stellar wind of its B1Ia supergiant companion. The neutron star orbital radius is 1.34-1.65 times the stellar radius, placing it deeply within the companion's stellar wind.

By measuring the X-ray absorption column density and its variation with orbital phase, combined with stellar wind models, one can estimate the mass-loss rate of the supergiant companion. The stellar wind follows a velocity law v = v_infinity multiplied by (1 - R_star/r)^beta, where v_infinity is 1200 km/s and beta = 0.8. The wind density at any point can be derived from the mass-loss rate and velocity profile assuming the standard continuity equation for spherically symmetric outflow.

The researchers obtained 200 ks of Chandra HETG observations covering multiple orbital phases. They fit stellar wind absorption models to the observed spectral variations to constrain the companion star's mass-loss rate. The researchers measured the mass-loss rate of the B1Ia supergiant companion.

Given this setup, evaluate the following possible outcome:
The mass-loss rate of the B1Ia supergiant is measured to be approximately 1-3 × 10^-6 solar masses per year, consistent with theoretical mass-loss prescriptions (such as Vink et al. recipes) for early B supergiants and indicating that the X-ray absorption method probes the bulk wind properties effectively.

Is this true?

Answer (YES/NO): NO